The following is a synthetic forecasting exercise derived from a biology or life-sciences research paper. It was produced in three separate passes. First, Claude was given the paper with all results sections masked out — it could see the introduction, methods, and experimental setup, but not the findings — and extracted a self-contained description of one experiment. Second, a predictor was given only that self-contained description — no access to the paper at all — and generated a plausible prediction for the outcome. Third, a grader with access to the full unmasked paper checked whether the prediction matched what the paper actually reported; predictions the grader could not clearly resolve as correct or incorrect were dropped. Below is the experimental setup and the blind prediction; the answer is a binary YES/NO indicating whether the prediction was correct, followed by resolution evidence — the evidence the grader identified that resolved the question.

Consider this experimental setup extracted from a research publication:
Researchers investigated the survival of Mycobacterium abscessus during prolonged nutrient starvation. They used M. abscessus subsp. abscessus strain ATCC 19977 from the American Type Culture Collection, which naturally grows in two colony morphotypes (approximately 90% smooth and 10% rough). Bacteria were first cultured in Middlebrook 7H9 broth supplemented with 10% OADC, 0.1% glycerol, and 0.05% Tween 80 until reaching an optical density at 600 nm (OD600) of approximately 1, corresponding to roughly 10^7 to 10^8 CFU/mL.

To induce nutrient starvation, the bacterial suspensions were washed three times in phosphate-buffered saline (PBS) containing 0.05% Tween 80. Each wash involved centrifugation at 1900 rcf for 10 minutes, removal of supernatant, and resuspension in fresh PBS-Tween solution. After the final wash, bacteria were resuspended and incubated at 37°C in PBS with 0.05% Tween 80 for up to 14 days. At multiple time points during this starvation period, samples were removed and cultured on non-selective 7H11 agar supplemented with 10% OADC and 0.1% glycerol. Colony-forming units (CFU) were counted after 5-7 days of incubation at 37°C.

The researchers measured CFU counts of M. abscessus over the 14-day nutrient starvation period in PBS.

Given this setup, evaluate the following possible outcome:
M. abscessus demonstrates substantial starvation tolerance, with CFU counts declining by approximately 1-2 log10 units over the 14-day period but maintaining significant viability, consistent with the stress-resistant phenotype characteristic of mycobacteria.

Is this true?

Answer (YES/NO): NO